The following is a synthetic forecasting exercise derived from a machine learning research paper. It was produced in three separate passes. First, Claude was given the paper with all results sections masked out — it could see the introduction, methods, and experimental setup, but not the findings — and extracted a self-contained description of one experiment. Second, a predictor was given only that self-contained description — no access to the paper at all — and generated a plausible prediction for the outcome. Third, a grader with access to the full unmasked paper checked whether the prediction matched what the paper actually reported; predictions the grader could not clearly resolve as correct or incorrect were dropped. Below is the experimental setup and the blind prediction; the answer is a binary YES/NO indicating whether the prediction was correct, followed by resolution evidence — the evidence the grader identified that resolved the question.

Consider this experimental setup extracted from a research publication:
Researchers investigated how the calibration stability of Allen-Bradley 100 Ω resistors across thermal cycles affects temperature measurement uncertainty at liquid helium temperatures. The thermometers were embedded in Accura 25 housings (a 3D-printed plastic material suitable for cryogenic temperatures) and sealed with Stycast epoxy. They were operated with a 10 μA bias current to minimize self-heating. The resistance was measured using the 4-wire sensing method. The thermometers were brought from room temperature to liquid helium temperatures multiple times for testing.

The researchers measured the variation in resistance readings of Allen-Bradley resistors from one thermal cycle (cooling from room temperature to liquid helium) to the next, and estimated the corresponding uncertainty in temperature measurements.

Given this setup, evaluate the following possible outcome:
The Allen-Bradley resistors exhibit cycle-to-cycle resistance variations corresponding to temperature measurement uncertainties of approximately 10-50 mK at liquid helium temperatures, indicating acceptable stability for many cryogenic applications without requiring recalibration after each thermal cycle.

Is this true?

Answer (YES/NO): NO